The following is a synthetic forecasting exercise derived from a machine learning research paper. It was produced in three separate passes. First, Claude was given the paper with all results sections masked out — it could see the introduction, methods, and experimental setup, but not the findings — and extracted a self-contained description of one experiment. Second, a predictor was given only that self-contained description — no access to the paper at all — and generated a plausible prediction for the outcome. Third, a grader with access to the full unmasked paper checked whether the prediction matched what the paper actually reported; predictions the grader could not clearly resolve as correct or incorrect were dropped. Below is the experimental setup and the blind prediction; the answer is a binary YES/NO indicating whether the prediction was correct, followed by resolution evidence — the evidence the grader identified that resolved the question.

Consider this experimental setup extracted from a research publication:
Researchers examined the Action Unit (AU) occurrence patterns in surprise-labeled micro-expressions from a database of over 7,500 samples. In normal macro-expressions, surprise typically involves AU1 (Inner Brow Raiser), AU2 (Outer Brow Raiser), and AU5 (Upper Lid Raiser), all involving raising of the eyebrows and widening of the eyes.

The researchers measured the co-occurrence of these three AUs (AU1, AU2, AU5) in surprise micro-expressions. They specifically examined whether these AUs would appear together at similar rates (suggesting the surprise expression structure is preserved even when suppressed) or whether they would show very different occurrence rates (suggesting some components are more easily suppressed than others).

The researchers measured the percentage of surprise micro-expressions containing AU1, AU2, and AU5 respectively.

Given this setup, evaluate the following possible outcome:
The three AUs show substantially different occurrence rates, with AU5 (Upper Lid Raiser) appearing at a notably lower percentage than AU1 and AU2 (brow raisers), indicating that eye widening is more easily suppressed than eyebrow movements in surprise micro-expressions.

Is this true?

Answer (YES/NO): NO